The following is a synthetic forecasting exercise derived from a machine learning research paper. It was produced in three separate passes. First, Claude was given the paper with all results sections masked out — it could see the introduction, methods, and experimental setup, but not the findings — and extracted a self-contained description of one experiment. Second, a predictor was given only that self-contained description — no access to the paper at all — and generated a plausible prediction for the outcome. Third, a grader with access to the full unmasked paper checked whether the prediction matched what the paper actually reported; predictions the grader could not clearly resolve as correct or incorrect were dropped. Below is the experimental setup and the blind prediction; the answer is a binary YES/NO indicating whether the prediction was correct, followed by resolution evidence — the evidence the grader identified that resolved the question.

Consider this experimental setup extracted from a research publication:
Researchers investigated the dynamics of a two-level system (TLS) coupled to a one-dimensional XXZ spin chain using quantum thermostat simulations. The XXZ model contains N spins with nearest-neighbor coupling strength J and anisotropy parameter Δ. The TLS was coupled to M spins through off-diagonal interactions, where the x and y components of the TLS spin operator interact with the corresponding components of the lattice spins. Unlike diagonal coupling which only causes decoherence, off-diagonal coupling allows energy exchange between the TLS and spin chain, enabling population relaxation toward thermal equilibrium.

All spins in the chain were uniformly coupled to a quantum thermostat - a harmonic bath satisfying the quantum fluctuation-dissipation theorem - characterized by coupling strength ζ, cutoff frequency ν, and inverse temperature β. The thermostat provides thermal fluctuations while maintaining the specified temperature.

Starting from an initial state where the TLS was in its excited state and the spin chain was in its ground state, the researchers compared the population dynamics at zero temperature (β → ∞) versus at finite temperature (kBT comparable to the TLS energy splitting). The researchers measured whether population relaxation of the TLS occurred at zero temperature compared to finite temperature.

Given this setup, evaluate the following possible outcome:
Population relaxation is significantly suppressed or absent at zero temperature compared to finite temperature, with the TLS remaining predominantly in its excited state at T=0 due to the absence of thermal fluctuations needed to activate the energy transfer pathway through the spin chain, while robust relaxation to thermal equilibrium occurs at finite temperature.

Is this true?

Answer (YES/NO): NO